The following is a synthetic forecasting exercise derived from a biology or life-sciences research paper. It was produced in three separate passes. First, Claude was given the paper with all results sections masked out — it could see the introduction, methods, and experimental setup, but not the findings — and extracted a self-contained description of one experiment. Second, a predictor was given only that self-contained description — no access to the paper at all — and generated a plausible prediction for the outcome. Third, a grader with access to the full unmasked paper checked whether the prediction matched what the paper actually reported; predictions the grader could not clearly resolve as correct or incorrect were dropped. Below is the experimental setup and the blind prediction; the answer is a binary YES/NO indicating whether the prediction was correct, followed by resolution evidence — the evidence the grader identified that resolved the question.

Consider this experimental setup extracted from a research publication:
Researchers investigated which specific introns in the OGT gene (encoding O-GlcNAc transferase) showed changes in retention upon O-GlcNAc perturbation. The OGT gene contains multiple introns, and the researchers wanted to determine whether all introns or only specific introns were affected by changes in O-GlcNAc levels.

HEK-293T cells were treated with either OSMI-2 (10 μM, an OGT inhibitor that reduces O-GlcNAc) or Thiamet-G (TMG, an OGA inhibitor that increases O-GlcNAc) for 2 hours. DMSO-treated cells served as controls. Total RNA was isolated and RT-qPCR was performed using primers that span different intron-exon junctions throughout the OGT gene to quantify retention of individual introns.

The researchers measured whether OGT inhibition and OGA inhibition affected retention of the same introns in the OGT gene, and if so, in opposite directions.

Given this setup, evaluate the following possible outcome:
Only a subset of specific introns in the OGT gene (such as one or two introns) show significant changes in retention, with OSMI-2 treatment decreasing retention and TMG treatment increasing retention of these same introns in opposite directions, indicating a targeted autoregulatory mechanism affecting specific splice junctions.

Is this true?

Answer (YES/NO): YES